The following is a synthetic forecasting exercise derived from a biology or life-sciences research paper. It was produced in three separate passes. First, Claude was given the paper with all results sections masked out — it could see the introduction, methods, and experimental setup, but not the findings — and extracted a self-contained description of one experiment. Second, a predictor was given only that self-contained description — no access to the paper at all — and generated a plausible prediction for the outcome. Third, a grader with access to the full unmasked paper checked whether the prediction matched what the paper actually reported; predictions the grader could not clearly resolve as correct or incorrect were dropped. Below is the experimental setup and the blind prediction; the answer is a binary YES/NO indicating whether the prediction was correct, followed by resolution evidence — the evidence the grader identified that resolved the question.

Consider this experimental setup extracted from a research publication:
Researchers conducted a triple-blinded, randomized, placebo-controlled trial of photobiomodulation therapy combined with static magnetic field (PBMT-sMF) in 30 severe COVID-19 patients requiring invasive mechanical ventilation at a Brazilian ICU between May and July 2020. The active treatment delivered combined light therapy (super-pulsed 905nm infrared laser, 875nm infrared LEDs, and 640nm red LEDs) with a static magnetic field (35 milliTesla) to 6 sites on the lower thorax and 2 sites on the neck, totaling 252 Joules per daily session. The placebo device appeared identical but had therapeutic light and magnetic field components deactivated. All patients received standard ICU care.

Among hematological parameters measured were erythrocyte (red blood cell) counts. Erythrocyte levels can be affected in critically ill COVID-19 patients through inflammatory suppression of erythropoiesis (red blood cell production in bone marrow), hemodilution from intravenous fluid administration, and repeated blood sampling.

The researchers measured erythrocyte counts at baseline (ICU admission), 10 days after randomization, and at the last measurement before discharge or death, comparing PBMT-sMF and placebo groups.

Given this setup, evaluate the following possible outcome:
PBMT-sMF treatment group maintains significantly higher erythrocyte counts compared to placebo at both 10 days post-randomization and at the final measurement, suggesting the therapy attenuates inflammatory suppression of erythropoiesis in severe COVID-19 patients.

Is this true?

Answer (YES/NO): NO